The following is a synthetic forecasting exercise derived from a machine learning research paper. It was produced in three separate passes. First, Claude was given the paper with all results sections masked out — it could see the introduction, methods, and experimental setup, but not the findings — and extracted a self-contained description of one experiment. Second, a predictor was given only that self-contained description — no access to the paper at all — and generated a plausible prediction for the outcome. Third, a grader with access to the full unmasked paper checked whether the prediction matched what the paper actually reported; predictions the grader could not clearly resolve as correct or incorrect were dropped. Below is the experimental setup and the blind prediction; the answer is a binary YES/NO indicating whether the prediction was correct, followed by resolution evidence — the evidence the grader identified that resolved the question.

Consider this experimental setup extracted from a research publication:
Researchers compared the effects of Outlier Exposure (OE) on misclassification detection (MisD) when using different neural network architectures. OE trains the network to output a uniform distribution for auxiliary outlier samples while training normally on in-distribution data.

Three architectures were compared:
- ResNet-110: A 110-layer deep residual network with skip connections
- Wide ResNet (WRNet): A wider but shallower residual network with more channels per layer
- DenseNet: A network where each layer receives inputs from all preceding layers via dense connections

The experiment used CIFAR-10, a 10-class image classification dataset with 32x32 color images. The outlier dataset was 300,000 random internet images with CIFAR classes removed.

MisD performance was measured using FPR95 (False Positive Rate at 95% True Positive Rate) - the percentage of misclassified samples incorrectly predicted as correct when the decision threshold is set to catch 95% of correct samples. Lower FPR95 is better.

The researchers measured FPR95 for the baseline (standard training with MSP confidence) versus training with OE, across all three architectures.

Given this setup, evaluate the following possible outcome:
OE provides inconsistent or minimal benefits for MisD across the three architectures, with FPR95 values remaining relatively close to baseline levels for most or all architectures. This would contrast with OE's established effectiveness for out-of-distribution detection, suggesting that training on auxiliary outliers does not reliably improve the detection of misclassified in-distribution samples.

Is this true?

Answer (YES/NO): NO